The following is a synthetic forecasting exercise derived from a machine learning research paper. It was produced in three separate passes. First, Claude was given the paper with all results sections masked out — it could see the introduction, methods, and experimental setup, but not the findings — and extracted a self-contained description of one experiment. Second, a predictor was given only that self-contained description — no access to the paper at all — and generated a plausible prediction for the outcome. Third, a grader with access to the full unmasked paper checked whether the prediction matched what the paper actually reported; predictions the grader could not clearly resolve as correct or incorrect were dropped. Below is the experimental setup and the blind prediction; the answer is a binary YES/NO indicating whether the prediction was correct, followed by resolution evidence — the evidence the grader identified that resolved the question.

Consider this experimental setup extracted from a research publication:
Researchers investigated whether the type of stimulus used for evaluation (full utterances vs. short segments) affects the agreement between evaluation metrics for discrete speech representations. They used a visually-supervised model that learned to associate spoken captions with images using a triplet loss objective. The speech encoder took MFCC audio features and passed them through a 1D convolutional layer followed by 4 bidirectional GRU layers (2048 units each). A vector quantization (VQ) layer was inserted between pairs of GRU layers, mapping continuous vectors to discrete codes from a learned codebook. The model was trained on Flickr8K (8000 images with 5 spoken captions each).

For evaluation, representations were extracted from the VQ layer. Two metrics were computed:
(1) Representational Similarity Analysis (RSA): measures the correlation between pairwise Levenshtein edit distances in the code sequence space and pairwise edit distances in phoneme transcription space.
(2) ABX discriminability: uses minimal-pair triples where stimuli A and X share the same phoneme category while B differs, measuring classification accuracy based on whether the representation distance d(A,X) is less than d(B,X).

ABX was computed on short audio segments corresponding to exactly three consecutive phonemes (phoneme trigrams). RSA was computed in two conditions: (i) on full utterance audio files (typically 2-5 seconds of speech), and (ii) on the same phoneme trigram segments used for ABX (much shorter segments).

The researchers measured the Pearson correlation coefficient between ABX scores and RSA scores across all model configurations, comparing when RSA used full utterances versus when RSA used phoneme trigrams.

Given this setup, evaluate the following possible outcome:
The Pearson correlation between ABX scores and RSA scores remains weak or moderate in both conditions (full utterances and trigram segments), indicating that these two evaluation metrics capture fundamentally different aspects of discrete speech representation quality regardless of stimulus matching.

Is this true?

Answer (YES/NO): NO